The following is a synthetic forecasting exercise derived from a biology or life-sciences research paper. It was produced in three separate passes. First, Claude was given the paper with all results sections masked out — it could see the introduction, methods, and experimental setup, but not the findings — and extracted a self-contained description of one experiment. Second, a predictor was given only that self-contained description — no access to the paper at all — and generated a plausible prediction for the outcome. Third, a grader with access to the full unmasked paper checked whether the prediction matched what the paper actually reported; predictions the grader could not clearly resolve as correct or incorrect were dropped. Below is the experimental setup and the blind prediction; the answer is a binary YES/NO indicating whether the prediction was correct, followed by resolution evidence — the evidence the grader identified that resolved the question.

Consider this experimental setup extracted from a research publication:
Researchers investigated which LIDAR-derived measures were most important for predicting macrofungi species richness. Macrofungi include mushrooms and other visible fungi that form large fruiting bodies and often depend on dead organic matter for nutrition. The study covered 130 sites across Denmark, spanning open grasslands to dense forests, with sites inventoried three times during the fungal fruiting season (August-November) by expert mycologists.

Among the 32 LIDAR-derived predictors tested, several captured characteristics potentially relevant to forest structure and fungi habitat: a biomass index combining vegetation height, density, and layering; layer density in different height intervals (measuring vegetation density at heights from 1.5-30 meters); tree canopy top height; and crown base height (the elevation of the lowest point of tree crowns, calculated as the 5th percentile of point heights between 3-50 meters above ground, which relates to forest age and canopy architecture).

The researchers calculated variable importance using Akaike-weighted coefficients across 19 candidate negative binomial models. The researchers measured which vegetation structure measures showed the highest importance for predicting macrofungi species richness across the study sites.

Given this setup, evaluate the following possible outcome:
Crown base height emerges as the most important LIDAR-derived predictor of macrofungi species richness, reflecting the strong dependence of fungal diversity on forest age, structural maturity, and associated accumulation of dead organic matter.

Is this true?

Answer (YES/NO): NO